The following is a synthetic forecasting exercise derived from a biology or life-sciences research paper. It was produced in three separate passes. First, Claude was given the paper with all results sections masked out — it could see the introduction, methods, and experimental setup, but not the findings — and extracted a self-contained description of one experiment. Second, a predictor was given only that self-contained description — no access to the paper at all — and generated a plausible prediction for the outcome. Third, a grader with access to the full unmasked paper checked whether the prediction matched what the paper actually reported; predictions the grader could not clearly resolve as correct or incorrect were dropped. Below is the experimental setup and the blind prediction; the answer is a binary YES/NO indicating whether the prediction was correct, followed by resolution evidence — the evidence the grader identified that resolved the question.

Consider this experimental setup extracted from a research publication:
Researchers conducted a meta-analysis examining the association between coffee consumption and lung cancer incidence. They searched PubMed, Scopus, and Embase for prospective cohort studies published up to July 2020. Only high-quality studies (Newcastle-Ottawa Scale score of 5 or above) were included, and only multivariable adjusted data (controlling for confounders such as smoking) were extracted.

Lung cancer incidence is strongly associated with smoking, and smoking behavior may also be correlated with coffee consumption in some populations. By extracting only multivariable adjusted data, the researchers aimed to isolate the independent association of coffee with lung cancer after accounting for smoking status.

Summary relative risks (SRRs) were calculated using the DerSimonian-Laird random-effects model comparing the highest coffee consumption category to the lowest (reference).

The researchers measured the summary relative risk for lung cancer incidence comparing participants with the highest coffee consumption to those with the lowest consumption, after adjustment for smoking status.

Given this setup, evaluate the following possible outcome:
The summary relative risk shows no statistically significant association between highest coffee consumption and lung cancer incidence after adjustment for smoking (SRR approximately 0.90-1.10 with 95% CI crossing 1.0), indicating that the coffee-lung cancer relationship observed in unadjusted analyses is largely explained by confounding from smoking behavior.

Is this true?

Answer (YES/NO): NO